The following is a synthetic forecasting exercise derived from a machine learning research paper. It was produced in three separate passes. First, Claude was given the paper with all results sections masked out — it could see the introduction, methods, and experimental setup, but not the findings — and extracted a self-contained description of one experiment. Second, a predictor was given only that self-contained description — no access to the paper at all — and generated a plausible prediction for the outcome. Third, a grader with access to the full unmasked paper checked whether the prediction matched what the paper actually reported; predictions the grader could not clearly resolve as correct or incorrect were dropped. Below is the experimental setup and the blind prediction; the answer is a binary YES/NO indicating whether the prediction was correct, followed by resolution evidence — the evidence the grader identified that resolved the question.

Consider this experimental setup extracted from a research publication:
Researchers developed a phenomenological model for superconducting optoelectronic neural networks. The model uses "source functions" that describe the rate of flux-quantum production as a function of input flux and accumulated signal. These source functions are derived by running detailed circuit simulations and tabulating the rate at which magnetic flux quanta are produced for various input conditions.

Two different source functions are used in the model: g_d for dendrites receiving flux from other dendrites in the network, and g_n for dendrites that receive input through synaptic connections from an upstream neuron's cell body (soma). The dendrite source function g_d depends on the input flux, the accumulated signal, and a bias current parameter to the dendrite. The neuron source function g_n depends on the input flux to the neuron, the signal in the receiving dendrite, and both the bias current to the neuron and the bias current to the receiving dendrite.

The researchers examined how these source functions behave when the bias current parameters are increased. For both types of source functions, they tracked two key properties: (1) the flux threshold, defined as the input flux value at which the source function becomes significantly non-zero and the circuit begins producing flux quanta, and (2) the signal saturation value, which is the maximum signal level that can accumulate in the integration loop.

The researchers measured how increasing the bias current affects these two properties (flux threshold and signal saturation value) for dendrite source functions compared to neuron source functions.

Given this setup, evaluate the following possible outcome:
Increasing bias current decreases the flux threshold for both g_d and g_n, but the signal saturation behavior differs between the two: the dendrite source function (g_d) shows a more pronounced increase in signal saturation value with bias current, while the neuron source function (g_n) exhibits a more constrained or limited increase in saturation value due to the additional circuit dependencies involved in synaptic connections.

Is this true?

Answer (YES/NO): NO